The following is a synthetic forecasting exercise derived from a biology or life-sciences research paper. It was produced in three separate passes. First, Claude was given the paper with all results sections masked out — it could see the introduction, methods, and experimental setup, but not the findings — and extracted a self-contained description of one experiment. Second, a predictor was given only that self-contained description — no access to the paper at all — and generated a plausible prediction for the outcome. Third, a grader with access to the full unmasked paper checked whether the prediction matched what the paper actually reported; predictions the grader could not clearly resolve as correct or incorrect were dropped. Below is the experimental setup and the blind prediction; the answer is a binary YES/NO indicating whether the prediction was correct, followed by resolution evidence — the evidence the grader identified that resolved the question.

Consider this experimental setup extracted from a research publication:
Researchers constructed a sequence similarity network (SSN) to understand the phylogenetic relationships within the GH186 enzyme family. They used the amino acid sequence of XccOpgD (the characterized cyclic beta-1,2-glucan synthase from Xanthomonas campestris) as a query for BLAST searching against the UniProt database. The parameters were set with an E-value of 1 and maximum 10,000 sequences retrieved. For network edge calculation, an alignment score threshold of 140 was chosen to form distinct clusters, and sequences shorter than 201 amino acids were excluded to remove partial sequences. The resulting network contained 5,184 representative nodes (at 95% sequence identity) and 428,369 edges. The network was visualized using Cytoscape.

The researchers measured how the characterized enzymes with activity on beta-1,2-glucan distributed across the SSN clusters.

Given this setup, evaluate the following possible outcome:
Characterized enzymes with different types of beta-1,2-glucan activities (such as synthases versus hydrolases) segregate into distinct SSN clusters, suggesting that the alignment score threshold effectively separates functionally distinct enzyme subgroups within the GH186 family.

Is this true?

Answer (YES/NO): NO